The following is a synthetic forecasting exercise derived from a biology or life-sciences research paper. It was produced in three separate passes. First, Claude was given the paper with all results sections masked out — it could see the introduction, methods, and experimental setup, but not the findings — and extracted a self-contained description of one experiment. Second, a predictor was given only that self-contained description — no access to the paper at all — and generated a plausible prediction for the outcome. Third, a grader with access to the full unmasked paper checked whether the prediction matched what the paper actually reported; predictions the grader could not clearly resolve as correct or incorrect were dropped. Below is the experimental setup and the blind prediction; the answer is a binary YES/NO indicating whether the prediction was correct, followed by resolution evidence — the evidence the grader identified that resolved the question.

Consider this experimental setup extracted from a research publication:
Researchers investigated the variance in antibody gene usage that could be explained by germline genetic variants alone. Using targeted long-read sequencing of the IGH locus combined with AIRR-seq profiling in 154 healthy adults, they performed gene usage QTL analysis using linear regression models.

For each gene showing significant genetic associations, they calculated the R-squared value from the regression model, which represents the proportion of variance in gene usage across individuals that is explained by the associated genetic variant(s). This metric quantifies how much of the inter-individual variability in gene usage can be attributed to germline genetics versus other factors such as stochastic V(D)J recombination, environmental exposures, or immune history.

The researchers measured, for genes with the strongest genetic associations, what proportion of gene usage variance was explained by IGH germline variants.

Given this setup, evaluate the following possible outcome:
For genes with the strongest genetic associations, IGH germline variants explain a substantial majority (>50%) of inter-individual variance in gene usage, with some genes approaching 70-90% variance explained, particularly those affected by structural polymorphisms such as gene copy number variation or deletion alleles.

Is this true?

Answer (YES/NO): YES